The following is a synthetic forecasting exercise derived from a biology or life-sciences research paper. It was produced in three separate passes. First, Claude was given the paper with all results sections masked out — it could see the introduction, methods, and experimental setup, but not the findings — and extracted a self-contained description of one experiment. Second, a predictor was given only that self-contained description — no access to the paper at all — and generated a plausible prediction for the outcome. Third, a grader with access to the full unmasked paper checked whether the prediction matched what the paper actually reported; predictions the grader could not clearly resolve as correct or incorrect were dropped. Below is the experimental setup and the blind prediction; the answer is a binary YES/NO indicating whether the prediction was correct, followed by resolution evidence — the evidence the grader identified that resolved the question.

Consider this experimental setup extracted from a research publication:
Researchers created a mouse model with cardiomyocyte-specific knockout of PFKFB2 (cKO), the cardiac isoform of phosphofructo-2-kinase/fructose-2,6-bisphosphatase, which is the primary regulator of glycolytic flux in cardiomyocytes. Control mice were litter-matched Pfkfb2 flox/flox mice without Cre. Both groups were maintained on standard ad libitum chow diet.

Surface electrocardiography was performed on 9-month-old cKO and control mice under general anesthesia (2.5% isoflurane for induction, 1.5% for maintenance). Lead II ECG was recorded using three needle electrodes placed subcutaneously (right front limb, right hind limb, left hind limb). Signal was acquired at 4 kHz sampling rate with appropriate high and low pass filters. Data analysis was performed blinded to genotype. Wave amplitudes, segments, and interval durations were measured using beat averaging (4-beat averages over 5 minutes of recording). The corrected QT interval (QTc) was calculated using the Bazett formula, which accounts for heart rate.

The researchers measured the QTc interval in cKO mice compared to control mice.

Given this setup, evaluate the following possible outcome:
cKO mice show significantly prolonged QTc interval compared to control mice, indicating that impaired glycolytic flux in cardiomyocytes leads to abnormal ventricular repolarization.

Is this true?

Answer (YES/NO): YES